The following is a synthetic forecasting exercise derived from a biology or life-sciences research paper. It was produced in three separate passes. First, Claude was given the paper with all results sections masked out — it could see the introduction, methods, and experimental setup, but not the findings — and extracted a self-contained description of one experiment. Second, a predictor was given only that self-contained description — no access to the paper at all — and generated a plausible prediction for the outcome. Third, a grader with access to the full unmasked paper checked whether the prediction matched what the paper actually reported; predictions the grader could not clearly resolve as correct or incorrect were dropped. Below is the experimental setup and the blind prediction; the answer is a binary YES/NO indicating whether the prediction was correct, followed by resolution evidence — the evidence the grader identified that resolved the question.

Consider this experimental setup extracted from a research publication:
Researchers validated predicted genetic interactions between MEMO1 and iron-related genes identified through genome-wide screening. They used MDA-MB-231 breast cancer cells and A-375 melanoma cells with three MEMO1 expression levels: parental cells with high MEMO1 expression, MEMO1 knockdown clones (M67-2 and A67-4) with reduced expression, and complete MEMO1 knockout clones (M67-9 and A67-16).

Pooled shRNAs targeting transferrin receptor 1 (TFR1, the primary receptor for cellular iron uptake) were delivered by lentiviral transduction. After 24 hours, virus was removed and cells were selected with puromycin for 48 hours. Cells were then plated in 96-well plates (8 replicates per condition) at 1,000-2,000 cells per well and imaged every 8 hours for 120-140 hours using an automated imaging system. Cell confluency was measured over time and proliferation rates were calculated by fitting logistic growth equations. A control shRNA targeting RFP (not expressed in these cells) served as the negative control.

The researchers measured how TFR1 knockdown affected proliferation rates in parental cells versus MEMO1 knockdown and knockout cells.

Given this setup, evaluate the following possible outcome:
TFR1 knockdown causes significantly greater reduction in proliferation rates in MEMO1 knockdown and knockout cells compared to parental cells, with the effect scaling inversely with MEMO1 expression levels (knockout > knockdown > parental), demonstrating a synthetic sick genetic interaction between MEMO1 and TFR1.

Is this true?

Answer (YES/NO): NO